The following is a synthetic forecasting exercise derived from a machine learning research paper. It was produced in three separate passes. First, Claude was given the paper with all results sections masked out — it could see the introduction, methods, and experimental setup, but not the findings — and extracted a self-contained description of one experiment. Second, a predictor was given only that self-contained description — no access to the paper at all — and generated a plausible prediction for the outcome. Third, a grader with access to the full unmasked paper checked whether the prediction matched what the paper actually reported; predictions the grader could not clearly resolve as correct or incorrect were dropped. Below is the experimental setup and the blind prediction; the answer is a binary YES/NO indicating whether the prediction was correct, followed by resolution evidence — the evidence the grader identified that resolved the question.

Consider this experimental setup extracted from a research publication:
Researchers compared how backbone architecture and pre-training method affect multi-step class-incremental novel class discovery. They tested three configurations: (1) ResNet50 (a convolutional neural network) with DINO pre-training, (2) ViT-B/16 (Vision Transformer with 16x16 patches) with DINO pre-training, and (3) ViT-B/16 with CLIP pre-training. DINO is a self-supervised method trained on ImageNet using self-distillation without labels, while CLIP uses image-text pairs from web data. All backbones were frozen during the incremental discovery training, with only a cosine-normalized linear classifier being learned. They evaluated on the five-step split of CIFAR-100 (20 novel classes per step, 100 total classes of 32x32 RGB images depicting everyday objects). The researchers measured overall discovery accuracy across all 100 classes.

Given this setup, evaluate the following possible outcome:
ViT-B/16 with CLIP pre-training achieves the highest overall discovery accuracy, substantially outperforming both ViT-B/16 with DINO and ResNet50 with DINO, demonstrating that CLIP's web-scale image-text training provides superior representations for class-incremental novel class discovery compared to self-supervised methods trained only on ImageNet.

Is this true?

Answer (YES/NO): NO